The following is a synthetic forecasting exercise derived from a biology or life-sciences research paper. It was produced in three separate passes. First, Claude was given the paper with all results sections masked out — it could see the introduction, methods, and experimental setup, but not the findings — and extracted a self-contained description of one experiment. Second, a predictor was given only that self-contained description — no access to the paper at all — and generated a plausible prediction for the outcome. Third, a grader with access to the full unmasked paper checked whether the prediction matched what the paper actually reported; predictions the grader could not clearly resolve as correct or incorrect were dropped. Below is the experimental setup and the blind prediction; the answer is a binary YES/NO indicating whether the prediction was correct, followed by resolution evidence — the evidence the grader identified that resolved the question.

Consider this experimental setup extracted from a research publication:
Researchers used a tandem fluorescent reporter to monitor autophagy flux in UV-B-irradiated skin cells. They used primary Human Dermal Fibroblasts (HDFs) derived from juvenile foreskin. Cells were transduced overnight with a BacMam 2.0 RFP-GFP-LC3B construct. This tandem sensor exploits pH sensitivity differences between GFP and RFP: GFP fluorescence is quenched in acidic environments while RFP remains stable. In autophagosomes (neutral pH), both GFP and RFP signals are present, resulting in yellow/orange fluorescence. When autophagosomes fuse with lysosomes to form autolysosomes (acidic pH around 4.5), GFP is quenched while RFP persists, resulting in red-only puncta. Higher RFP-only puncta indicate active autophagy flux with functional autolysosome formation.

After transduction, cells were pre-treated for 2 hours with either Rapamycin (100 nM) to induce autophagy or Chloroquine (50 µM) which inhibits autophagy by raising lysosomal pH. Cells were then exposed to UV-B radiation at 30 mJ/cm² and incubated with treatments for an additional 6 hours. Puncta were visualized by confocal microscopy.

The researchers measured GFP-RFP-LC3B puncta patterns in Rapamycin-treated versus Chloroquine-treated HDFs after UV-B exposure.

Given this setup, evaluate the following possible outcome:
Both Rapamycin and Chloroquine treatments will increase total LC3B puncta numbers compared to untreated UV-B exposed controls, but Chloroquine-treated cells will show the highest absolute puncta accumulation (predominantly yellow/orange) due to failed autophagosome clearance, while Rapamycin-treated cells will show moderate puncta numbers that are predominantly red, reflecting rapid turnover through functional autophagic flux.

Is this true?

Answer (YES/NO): NO